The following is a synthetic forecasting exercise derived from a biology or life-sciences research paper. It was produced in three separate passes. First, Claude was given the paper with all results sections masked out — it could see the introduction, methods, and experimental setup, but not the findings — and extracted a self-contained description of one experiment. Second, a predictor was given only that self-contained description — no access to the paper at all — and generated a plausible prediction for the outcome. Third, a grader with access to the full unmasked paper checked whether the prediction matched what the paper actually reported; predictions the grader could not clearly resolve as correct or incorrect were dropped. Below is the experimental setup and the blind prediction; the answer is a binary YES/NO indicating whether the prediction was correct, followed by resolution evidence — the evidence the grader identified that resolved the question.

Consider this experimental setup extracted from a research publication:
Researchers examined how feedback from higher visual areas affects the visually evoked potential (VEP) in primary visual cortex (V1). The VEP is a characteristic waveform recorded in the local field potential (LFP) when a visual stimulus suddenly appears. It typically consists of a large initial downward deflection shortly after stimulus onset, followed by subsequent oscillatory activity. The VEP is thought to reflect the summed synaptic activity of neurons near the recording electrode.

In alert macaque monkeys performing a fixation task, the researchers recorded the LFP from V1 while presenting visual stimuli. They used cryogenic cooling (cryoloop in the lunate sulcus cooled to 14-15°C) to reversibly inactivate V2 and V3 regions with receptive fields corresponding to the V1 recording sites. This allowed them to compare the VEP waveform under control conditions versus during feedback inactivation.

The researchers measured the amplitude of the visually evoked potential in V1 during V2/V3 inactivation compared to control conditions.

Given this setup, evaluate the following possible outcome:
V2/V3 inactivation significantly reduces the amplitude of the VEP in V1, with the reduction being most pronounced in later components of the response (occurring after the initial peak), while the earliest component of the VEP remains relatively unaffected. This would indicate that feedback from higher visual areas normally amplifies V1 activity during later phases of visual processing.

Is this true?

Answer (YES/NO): YES